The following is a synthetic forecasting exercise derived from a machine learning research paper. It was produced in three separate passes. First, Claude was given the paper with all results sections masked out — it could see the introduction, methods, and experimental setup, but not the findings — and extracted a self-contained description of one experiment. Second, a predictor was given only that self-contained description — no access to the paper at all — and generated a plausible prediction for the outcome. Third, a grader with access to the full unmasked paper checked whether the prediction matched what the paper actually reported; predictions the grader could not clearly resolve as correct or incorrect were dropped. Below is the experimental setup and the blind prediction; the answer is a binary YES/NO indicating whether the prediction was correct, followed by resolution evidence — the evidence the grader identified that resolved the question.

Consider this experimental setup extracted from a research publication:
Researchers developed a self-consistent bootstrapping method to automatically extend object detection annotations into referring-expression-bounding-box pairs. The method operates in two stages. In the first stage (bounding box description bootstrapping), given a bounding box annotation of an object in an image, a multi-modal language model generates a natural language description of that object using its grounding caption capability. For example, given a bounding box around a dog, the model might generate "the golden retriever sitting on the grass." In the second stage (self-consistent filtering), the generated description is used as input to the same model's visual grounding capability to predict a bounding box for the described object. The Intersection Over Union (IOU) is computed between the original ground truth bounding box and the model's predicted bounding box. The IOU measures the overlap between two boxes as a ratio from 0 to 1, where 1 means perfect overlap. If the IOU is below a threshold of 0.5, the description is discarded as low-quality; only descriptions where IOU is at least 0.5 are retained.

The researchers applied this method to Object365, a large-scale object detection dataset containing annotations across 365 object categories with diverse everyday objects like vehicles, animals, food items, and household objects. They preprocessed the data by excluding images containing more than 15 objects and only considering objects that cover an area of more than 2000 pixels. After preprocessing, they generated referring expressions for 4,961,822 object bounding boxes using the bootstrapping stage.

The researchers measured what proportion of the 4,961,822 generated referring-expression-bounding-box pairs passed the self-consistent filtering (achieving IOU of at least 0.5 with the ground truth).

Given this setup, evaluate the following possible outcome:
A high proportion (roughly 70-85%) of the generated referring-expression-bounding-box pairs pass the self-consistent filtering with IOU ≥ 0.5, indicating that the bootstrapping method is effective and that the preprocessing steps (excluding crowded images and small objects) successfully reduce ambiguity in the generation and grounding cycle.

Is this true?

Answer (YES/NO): NO